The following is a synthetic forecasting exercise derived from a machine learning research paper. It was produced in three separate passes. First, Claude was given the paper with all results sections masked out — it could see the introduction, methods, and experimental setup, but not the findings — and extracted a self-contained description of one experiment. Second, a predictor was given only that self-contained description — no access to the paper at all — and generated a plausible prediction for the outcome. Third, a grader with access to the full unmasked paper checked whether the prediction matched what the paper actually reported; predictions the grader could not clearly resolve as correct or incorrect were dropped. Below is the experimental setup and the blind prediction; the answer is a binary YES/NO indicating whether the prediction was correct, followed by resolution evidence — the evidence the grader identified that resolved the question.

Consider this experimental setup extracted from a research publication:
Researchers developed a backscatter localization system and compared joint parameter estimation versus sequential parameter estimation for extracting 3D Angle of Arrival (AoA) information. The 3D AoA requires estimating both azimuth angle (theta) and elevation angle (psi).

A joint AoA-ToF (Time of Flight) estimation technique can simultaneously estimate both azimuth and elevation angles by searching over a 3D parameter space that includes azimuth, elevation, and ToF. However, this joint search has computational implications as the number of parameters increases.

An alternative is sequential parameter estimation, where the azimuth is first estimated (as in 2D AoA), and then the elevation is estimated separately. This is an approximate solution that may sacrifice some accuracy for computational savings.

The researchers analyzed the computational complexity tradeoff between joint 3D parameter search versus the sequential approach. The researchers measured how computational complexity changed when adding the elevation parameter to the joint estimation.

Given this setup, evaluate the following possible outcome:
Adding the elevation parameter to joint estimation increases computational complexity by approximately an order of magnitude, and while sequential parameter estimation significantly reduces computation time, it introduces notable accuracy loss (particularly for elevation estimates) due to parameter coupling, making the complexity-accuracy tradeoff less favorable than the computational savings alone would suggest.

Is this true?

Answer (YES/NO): NO